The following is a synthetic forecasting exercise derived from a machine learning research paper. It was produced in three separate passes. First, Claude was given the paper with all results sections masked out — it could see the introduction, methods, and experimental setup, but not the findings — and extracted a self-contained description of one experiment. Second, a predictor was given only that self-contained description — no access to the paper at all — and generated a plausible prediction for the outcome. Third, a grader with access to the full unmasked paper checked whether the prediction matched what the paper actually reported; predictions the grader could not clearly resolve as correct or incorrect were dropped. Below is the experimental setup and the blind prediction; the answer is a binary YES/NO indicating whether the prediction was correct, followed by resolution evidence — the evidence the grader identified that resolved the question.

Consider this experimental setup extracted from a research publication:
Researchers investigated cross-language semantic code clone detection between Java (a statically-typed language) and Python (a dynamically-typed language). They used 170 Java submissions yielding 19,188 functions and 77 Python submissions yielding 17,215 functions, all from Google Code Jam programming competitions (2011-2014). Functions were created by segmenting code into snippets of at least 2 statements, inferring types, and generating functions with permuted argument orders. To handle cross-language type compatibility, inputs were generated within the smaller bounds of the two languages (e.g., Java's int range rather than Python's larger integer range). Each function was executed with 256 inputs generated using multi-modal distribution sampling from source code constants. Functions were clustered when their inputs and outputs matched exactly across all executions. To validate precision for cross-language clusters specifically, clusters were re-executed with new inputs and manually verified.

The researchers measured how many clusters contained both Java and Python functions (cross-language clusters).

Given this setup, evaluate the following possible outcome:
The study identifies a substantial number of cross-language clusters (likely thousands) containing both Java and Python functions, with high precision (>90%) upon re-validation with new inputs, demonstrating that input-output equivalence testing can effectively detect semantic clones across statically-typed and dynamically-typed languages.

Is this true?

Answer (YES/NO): NO